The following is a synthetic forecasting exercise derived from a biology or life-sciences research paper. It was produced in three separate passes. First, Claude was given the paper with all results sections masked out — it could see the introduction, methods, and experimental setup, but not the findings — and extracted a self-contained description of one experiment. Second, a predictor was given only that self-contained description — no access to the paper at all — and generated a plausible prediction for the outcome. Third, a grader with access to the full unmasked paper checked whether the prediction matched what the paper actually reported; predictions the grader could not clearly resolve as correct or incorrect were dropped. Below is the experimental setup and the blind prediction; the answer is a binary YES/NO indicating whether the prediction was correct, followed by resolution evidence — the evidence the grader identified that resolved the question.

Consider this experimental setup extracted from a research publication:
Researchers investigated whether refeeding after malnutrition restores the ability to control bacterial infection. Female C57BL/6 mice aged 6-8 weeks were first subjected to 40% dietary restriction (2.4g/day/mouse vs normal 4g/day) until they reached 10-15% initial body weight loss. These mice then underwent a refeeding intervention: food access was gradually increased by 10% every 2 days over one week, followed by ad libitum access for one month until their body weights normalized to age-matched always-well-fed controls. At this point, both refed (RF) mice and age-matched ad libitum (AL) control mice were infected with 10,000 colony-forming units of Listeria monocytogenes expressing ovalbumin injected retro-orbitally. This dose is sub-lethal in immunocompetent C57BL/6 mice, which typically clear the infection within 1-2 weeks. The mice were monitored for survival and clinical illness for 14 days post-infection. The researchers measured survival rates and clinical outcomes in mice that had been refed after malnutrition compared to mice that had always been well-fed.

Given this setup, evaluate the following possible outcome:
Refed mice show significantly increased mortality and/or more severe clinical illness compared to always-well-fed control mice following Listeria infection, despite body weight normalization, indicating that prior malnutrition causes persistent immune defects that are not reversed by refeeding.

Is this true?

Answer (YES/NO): YES